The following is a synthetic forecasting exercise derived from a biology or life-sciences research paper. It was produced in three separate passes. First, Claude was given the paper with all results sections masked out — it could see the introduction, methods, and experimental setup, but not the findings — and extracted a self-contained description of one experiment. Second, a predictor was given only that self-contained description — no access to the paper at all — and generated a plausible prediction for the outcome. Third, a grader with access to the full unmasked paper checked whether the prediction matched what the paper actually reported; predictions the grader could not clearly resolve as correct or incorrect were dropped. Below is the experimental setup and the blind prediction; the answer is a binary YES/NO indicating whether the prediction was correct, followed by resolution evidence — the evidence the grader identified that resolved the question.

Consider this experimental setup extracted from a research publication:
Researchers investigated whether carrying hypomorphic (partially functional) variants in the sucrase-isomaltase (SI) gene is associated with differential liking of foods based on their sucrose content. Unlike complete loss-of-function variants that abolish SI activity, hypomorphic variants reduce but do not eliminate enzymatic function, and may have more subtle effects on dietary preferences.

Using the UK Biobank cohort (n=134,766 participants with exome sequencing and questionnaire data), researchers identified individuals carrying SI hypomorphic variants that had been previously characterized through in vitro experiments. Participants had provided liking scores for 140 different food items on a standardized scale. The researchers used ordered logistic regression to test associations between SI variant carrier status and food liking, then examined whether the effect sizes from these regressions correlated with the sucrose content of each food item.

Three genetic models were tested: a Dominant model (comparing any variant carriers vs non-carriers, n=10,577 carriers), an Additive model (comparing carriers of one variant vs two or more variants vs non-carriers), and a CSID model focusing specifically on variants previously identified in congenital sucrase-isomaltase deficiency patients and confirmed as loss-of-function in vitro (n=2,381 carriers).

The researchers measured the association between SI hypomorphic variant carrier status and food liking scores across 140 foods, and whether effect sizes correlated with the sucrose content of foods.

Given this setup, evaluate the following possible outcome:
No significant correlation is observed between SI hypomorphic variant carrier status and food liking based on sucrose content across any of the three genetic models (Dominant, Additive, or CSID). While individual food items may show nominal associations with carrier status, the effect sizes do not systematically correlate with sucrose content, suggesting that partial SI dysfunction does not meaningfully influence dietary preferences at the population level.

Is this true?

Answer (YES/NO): NO